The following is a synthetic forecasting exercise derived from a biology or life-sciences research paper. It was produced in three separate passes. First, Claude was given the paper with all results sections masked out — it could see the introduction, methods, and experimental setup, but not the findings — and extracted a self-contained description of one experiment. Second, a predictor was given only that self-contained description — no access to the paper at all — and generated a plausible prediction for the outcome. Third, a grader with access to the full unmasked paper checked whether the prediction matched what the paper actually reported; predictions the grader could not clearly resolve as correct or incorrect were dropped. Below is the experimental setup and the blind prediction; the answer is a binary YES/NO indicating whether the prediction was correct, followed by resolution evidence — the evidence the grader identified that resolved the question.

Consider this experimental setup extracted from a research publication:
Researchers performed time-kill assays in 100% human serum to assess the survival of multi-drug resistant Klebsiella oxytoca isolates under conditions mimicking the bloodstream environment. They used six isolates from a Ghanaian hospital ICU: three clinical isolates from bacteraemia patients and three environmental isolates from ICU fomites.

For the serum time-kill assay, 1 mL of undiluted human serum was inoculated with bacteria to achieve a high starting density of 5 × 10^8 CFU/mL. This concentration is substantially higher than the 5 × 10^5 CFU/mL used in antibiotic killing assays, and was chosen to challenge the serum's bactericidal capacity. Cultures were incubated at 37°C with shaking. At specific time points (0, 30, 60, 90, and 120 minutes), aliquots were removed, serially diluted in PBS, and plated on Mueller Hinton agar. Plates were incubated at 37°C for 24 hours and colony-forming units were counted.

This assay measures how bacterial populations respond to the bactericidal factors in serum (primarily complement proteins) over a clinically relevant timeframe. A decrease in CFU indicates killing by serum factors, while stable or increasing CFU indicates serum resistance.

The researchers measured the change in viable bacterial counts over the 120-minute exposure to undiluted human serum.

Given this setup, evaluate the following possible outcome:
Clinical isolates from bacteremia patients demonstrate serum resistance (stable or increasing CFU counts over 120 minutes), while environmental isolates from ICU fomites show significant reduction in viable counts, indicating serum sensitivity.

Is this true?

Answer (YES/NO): NO